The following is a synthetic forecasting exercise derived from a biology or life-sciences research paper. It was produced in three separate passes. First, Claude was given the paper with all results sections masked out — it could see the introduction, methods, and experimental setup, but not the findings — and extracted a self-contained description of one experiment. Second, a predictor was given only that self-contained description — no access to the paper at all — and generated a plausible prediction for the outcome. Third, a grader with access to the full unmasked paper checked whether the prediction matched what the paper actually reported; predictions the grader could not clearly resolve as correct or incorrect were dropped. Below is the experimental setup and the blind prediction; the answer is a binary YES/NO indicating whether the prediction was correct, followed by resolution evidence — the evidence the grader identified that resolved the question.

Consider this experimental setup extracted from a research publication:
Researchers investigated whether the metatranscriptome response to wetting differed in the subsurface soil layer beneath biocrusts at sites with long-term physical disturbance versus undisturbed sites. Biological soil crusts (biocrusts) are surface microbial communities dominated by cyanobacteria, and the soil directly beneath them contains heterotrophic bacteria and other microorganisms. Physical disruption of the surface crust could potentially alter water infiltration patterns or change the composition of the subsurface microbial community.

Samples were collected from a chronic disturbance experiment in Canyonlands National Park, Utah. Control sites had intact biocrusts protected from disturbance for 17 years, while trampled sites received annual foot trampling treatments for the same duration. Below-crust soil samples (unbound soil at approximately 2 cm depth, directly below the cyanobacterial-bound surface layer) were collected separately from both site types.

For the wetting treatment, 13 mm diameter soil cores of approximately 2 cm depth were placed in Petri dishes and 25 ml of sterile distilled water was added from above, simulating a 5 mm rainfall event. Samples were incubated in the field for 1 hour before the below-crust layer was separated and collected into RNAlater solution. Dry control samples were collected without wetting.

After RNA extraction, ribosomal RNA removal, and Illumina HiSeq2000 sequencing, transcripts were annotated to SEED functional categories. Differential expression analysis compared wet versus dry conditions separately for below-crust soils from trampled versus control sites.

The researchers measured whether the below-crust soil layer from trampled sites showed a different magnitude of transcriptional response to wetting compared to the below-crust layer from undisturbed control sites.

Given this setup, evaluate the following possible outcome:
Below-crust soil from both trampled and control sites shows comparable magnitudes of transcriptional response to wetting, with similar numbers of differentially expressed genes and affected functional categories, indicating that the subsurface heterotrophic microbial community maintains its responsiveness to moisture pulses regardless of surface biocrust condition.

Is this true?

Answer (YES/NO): YES